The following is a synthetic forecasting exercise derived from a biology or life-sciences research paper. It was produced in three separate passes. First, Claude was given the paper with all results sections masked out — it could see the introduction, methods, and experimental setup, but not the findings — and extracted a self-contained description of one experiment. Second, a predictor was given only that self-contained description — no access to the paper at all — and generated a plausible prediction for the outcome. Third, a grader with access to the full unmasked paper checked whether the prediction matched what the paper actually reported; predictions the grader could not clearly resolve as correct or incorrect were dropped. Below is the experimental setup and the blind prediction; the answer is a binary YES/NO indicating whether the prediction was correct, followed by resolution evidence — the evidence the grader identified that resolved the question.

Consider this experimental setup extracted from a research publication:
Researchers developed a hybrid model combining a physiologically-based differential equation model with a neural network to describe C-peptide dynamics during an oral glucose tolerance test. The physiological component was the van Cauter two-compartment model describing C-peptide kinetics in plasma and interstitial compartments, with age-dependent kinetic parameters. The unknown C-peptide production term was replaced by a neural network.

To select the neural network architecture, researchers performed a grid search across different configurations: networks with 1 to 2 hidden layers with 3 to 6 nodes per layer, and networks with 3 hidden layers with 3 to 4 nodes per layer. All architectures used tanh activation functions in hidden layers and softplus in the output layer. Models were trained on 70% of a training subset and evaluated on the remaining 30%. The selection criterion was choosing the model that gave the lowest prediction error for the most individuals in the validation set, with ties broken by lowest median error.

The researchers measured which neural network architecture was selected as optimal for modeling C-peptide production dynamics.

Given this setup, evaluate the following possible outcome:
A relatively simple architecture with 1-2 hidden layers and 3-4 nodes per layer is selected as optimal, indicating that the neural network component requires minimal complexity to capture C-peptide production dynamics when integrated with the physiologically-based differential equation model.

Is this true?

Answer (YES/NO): NO